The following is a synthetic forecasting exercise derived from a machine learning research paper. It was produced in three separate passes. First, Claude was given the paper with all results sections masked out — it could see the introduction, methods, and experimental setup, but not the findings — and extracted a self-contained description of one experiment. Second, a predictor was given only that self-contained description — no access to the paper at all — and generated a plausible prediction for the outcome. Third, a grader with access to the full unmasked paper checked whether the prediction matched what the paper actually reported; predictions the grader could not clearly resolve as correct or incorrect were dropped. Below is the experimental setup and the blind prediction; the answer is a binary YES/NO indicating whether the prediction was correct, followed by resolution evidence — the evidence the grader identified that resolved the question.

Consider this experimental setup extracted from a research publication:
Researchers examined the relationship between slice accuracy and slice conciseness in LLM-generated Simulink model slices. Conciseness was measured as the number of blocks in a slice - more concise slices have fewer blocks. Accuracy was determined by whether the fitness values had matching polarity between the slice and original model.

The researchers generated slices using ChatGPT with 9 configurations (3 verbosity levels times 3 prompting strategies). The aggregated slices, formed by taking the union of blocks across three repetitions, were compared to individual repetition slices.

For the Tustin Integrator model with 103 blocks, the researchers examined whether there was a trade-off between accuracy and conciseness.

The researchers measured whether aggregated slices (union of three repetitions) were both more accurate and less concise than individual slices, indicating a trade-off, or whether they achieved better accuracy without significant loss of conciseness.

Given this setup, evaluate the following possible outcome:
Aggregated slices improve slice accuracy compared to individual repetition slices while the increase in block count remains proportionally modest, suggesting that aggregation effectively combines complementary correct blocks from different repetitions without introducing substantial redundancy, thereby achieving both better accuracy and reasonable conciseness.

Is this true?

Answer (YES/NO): NO